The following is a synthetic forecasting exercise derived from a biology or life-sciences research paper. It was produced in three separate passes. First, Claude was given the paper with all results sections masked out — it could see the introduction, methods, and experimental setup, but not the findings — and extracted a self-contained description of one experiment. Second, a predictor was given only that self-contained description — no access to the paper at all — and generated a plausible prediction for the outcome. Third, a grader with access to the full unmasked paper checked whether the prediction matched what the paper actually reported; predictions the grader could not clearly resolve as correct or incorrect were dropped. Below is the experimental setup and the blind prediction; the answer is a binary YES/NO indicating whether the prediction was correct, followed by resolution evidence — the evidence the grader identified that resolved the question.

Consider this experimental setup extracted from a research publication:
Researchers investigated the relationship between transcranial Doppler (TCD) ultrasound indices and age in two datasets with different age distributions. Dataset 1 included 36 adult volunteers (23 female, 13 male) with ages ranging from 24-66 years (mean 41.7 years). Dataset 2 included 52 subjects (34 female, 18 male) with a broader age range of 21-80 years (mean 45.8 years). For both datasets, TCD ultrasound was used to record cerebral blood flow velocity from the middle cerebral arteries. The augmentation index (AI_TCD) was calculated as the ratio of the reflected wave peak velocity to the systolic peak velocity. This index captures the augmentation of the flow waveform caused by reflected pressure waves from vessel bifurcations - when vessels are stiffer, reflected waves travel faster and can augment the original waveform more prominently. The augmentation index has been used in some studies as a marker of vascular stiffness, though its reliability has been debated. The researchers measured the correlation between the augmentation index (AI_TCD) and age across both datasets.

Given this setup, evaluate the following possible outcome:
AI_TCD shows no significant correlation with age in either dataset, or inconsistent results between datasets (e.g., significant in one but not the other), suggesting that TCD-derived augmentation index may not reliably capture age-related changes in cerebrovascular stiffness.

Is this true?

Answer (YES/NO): NO